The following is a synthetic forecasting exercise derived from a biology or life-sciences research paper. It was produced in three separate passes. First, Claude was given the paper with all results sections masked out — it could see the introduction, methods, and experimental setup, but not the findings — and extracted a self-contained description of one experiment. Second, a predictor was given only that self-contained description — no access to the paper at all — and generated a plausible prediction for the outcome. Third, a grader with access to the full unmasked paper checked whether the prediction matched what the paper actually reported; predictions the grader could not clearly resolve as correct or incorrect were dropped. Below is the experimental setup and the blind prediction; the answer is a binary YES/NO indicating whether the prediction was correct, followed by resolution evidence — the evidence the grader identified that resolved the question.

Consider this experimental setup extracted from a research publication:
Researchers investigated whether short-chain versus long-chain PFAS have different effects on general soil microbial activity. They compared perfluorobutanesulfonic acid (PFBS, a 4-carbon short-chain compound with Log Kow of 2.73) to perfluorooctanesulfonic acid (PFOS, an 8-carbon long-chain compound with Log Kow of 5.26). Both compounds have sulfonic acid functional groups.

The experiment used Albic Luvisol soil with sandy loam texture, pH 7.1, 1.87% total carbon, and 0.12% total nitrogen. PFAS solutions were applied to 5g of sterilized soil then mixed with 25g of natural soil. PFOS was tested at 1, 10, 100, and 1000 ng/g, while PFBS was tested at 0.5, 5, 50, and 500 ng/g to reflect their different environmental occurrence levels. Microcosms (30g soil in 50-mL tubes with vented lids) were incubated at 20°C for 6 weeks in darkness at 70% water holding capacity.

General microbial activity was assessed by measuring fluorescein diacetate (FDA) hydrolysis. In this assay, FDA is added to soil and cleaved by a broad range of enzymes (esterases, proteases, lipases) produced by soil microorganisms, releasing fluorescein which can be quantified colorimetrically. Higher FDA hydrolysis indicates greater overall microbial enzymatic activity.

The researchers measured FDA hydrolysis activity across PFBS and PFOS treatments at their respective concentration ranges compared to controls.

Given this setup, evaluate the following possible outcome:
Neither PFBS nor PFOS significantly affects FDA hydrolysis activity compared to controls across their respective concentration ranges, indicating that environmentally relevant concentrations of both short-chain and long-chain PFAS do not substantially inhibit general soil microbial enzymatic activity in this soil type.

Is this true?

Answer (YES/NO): YES